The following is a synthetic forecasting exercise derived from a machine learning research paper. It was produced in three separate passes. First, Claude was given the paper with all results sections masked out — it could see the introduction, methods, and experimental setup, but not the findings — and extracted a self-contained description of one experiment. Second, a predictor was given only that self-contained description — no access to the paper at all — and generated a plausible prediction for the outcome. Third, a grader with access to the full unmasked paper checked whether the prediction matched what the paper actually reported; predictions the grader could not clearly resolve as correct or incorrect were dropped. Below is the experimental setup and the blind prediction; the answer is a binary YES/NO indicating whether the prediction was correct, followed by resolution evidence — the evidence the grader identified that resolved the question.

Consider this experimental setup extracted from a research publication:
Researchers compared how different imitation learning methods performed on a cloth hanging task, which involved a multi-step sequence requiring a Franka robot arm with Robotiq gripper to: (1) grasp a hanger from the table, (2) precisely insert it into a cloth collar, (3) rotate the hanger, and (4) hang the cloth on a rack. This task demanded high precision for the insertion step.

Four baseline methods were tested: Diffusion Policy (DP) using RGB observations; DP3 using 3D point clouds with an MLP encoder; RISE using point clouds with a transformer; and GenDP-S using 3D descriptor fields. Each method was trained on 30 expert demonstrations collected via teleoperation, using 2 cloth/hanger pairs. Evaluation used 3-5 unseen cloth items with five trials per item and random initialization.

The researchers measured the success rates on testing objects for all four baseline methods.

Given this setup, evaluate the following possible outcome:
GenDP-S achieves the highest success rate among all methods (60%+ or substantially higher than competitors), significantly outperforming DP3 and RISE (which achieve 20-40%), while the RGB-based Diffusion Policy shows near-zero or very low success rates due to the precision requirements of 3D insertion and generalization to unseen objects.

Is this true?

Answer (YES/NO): NO